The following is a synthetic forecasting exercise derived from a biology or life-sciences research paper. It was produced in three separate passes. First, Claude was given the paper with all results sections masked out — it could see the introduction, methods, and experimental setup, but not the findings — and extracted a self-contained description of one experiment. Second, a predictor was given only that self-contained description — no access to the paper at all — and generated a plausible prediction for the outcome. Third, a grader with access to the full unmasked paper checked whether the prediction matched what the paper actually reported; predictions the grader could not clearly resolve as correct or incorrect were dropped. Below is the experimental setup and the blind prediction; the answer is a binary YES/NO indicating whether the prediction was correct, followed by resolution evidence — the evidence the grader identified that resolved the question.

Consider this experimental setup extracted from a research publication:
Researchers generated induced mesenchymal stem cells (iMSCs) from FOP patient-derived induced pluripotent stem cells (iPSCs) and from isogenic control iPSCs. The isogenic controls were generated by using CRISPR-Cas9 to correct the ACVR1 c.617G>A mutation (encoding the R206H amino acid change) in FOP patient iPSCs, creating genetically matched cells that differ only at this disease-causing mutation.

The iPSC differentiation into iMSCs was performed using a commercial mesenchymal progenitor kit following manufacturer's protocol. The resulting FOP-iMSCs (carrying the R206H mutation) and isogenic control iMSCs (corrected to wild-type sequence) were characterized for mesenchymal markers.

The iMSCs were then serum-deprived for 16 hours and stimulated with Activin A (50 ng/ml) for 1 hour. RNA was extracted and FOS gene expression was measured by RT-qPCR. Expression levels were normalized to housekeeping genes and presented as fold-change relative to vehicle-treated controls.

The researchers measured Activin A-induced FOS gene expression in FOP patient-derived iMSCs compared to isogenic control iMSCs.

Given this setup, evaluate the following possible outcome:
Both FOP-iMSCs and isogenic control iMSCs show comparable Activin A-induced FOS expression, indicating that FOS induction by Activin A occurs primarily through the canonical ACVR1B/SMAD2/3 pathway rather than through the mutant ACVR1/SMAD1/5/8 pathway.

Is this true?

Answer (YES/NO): NO